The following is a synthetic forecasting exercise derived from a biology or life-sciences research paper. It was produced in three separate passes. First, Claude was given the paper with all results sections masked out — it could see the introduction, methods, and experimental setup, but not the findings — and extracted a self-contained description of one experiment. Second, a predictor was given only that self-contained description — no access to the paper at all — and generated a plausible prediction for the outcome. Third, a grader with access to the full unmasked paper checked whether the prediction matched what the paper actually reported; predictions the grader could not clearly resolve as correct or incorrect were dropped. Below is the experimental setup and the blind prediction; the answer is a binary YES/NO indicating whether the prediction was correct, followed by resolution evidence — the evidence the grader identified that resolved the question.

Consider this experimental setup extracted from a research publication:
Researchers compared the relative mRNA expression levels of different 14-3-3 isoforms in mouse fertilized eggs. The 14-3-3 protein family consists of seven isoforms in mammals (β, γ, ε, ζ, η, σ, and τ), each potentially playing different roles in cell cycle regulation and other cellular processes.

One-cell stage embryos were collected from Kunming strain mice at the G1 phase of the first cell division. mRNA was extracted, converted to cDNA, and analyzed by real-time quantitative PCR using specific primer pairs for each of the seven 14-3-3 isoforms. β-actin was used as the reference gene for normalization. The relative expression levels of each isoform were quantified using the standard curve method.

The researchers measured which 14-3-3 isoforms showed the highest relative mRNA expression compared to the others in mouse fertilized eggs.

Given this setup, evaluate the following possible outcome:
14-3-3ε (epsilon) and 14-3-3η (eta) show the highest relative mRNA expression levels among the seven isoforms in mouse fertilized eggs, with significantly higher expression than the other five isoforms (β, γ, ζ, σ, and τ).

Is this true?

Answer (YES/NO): NO